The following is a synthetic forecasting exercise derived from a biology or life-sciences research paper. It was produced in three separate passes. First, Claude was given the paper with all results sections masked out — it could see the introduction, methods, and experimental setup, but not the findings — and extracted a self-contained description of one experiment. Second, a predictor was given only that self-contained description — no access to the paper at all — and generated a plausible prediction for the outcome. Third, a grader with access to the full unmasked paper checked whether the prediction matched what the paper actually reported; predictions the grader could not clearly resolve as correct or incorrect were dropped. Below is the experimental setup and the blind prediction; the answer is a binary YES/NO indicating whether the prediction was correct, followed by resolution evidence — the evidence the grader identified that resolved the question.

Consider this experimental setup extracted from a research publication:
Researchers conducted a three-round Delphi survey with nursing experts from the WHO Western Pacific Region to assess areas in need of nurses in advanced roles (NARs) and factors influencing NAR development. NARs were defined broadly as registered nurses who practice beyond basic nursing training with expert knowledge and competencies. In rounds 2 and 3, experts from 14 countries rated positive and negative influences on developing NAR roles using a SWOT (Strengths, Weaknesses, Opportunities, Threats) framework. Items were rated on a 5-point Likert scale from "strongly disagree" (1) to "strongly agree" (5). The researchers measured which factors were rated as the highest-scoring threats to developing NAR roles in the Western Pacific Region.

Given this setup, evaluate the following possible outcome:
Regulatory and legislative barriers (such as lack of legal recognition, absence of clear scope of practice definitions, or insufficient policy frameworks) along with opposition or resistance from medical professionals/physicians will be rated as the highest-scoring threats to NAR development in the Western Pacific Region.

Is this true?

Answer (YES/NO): NO